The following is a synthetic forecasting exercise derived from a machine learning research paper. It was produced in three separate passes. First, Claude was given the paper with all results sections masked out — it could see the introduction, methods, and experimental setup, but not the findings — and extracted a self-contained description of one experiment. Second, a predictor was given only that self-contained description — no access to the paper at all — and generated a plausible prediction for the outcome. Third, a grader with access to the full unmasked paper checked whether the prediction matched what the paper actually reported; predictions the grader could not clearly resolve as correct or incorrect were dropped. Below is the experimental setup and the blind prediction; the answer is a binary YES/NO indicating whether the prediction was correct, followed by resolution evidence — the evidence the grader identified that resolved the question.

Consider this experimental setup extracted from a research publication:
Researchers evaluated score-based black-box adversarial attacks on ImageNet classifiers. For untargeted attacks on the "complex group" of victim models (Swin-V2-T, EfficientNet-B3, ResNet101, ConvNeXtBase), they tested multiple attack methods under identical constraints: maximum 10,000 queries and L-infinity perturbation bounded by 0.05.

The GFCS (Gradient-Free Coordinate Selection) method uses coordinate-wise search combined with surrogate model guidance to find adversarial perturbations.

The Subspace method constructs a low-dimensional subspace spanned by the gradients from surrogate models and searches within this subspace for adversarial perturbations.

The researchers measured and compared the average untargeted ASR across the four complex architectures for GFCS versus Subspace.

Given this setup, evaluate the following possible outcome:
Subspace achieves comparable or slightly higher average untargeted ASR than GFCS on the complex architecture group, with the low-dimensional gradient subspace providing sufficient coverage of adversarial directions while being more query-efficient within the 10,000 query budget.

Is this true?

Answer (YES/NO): NO